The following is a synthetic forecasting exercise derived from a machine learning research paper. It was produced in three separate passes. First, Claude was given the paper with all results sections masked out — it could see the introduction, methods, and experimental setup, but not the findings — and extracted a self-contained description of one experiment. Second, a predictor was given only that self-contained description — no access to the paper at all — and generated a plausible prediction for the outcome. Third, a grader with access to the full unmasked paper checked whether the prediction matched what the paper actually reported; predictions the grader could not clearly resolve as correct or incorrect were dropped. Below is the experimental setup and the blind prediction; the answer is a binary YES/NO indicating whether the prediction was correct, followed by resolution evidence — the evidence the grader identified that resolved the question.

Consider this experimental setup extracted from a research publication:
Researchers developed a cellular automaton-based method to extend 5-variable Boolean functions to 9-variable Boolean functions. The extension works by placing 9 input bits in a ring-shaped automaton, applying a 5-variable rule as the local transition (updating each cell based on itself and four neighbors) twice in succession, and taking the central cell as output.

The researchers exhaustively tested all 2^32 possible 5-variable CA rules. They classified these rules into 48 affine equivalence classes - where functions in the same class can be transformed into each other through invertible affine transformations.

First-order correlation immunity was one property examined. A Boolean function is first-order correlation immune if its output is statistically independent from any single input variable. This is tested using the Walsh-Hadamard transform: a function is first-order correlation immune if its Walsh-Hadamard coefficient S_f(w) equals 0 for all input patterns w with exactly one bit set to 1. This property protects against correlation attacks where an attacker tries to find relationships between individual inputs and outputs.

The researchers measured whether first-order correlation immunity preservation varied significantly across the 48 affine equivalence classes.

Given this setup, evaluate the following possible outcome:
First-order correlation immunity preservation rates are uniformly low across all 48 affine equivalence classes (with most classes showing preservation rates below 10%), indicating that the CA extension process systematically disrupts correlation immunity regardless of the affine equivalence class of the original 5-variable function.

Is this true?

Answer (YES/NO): NO